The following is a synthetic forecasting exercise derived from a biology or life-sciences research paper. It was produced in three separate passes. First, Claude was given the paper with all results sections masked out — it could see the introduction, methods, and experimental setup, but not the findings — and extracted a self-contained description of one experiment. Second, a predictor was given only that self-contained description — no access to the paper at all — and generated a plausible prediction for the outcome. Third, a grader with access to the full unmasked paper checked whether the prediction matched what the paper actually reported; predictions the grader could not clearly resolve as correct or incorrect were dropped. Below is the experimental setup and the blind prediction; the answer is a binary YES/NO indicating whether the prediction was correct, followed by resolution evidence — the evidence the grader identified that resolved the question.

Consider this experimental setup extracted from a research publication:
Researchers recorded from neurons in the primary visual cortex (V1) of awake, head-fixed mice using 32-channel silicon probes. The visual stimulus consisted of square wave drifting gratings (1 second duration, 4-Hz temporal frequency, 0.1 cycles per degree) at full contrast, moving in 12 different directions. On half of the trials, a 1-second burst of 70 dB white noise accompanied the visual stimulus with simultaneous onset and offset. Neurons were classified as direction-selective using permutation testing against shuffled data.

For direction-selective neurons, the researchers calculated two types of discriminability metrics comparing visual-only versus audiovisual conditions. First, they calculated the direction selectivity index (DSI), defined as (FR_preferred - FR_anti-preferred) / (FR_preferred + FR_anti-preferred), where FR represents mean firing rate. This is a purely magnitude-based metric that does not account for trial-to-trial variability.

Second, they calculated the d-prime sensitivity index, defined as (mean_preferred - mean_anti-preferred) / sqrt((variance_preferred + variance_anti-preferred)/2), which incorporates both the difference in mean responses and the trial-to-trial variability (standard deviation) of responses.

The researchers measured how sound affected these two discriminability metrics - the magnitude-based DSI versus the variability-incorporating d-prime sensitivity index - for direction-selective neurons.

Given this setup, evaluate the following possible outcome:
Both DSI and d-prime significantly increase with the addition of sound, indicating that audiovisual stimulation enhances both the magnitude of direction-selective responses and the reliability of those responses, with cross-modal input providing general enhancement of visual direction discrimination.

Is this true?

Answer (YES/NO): NO